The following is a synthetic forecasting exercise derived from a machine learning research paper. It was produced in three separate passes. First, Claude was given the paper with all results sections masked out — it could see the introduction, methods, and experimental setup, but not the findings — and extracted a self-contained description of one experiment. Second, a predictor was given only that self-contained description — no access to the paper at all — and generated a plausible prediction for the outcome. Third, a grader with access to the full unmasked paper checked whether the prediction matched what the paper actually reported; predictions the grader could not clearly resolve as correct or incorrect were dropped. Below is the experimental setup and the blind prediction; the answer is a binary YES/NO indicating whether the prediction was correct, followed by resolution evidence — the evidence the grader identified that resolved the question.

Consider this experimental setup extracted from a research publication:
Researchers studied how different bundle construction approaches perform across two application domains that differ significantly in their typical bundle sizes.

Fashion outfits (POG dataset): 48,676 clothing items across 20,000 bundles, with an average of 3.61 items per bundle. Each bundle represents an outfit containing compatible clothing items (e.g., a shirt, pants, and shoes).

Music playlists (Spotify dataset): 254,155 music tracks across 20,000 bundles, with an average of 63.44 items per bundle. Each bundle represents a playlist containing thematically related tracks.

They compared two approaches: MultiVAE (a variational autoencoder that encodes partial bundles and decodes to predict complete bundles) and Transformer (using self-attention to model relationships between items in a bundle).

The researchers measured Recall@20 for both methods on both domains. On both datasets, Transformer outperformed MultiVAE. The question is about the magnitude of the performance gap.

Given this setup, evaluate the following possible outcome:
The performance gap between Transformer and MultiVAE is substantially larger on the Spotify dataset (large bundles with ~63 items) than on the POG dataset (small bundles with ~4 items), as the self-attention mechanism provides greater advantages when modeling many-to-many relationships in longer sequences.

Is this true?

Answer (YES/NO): YES